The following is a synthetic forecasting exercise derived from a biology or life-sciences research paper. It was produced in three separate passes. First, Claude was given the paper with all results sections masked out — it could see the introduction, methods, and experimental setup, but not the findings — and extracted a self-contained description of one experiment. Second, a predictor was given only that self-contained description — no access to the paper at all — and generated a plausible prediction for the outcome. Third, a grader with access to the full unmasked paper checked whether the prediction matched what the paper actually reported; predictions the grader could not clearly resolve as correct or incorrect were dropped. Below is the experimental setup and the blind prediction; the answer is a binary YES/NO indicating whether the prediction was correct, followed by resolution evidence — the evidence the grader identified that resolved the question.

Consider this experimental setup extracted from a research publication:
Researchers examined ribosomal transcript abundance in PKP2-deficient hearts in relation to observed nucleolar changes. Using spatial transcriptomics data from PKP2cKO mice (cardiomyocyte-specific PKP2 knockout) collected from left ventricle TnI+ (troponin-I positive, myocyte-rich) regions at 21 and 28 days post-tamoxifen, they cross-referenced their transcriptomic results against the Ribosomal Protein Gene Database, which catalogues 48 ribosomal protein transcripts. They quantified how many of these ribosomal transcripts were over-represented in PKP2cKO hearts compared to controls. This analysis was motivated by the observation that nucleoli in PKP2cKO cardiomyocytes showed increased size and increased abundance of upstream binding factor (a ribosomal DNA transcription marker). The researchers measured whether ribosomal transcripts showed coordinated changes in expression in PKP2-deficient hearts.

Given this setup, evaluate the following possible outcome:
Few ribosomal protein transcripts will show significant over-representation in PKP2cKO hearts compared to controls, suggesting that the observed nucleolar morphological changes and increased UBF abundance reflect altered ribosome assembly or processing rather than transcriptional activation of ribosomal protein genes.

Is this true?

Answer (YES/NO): NO